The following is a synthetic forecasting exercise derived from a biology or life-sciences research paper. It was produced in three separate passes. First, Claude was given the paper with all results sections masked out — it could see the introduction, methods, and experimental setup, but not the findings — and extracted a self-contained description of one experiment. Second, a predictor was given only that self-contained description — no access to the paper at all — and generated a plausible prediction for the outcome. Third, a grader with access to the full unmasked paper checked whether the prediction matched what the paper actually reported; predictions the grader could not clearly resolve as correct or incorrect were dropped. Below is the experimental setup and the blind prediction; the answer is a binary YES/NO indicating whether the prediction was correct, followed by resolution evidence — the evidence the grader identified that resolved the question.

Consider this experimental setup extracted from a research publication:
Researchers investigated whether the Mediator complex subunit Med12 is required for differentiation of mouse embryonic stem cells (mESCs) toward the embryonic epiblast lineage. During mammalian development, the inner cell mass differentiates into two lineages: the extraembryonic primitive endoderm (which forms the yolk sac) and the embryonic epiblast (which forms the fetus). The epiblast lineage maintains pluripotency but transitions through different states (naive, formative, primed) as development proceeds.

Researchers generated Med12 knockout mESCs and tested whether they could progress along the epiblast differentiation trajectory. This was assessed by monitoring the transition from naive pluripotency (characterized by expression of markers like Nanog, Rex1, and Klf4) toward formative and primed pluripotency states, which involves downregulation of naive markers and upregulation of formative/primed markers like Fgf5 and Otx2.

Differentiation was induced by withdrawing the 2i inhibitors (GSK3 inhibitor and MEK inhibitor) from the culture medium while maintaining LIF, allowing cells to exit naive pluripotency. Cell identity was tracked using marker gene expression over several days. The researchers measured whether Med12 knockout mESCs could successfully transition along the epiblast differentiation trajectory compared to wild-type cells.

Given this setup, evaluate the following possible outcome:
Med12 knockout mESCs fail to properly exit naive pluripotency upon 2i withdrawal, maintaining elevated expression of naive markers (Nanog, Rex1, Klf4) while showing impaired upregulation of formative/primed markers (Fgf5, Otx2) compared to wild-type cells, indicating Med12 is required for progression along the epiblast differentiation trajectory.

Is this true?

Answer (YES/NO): NO